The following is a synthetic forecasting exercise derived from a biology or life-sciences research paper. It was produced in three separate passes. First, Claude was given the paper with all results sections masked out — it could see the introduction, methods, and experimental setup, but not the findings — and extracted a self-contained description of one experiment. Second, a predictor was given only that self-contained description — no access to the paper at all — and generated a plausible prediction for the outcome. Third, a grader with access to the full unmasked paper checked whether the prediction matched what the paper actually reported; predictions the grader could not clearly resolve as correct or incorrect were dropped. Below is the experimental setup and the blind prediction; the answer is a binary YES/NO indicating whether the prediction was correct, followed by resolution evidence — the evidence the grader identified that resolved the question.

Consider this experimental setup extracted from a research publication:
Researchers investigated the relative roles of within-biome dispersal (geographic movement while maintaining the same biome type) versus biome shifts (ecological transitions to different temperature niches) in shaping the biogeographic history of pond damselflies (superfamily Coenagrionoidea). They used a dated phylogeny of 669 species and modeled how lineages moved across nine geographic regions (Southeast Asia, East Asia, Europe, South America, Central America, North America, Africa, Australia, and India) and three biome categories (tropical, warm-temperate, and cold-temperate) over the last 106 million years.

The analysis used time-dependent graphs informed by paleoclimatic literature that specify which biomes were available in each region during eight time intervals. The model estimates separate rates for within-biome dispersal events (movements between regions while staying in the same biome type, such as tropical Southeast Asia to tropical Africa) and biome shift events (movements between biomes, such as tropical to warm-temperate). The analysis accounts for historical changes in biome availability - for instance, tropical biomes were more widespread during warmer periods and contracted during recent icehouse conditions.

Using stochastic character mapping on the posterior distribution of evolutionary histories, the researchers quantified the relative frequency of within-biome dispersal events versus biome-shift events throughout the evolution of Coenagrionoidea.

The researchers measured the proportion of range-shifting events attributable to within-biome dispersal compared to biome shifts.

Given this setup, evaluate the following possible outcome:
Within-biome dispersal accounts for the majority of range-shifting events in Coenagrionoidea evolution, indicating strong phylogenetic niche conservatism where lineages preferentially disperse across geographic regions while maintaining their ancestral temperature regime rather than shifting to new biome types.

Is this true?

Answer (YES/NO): YES